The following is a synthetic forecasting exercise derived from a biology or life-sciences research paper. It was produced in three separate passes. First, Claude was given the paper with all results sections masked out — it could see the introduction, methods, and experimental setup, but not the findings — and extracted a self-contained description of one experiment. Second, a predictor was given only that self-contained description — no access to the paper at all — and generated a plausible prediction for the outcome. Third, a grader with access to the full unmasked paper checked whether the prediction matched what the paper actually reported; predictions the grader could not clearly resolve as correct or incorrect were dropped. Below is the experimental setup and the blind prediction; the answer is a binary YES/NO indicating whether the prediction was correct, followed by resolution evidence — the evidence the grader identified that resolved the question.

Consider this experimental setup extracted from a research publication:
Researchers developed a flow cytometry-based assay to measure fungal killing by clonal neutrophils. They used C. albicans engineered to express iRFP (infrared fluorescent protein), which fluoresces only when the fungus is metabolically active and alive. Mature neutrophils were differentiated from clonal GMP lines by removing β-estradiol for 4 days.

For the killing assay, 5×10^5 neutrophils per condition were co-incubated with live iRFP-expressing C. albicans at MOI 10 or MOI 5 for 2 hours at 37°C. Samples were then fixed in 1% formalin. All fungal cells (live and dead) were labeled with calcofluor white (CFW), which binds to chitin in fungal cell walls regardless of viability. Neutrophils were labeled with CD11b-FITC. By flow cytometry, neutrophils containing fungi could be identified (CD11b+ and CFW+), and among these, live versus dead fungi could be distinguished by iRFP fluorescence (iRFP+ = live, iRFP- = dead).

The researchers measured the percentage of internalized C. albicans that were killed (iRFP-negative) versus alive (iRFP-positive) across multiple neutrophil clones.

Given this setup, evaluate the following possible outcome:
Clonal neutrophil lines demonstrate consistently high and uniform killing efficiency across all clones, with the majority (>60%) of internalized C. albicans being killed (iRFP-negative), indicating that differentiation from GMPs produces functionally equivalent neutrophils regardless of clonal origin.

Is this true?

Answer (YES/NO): NO